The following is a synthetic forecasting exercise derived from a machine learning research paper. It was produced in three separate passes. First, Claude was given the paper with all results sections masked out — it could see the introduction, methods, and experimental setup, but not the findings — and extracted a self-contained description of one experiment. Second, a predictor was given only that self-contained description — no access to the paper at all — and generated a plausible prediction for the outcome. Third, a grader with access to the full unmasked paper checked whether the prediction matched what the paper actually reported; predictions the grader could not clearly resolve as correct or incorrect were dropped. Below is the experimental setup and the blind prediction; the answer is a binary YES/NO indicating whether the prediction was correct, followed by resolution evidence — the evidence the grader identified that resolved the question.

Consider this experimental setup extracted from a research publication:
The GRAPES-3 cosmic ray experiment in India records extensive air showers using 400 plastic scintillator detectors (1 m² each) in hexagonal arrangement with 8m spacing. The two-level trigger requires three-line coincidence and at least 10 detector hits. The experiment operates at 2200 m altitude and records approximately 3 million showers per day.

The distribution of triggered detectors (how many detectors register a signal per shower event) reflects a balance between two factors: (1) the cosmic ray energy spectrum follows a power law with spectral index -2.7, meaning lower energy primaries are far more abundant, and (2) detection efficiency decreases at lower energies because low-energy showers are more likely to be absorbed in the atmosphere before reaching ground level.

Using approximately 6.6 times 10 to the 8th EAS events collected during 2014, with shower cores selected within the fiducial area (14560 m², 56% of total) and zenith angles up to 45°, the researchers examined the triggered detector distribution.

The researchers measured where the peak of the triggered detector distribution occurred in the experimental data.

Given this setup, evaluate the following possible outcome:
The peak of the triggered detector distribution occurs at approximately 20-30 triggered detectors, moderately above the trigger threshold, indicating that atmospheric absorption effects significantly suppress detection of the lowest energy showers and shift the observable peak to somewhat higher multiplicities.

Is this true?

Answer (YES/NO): NO